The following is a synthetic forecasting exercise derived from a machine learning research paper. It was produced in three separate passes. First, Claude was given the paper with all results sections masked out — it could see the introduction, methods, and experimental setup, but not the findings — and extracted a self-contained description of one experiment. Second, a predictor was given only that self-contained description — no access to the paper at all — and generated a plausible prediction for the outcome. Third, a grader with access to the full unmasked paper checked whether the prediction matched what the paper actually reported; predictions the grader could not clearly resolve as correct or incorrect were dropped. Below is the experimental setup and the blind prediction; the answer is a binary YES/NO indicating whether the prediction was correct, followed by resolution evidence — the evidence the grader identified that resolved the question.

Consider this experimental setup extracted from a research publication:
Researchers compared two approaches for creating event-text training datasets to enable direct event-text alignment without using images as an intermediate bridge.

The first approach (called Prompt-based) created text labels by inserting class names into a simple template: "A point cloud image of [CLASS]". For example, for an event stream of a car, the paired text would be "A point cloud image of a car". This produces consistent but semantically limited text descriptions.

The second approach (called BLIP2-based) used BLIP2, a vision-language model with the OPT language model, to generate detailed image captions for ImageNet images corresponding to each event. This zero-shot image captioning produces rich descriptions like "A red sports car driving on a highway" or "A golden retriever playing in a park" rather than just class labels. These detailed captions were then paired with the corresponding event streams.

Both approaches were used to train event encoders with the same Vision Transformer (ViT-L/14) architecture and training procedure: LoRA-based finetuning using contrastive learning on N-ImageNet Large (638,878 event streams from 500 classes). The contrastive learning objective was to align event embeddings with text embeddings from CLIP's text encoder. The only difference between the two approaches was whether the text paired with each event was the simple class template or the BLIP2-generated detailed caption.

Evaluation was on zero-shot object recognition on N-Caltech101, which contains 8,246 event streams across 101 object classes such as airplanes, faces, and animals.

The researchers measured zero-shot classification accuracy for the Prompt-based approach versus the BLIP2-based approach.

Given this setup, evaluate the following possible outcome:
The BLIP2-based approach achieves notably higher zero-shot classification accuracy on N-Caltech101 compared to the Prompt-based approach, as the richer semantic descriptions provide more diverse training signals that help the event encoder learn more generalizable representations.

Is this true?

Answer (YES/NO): YES